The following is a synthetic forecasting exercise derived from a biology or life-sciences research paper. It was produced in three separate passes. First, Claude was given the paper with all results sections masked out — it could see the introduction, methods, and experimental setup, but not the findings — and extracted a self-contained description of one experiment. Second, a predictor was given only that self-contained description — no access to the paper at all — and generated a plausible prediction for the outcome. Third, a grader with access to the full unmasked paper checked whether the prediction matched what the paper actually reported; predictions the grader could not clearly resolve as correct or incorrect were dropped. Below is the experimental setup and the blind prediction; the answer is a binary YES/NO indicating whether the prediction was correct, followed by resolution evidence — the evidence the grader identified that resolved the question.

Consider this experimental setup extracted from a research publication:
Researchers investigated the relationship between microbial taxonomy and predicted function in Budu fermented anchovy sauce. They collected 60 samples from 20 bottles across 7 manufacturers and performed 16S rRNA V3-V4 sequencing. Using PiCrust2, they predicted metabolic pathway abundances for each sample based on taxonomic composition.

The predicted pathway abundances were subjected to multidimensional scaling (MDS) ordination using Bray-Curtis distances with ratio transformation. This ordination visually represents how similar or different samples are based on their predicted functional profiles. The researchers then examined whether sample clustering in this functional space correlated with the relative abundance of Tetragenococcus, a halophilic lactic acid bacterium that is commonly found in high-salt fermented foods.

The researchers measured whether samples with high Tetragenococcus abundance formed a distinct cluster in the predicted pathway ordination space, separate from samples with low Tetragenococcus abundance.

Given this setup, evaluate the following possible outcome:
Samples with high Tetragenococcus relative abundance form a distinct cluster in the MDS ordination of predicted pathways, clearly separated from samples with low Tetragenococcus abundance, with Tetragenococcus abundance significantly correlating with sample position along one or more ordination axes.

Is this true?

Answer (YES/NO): YES